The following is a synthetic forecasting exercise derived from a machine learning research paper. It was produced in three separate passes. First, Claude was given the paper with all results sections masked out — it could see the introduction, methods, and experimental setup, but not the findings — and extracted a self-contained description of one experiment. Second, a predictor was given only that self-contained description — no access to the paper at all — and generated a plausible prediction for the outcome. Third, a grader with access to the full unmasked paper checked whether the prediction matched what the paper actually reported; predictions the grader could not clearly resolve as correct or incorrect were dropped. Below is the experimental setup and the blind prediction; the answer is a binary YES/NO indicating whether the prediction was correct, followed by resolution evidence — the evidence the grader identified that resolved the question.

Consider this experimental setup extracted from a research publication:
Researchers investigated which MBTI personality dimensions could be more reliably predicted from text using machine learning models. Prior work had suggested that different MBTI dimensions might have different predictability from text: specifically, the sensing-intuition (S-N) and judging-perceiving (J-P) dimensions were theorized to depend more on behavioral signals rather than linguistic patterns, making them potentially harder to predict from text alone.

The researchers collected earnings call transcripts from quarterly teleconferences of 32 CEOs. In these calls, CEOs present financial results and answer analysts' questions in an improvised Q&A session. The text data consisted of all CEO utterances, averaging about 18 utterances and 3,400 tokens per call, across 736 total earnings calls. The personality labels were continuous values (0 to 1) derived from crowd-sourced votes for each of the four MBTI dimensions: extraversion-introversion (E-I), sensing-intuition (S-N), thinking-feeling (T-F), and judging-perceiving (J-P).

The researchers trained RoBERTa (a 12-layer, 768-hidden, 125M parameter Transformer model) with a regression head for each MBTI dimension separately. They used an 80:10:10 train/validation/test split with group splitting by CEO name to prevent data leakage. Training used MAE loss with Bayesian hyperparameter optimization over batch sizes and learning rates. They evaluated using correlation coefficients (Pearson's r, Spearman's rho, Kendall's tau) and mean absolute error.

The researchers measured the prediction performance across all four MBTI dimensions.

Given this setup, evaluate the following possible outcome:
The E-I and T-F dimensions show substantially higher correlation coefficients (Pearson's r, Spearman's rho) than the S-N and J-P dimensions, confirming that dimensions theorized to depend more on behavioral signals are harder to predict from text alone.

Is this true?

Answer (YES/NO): NO